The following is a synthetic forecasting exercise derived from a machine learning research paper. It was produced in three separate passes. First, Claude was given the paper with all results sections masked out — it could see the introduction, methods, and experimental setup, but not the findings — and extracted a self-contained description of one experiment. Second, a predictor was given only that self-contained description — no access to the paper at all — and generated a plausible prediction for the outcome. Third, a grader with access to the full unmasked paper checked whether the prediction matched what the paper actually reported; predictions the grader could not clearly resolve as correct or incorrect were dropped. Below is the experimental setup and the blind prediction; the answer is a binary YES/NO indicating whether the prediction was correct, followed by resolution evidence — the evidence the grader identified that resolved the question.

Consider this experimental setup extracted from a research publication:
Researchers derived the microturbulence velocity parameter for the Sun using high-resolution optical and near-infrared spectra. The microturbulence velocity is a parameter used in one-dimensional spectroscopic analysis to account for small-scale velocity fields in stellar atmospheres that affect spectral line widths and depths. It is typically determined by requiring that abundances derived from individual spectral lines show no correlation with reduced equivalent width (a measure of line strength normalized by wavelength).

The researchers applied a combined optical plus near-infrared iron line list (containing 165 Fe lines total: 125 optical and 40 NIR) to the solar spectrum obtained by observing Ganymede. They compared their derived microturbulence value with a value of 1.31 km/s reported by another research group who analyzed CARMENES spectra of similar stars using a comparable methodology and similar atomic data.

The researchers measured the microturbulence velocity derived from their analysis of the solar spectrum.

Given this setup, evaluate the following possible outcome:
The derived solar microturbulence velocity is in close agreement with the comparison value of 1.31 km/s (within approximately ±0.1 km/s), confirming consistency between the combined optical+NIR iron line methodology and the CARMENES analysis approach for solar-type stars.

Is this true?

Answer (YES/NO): NO